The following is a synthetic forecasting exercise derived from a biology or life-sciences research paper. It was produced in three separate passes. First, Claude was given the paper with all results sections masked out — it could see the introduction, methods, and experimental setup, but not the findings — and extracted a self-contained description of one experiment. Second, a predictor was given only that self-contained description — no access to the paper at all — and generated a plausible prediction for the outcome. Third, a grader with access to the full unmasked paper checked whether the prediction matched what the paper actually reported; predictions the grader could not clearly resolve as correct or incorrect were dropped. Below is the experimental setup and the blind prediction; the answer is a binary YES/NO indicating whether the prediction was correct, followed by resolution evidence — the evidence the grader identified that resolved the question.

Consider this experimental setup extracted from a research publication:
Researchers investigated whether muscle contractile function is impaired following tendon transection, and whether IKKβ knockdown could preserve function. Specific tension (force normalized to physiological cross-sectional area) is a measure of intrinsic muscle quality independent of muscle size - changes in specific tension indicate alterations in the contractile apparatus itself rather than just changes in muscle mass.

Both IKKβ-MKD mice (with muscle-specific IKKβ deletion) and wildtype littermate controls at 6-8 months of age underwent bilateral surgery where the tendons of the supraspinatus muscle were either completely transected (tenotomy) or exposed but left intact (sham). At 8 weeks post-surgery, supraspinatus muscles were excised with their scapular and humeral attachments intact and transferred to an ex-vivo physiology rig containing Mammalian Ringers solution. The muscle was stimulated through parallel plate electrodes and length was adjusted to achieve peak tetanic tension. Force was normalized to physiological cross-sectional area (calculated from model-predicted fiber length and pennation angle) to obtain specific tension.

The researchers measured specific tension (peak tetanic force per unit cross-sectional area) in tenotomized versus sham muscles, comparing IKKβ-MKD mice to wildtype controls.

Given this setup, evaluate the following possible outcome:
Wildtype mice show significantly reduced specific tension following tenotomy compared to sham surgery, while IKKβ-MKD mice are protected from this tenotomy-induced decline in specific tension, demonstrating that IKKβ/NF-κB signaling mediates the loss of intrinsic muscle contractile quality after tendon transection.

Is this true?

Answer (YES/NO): NO